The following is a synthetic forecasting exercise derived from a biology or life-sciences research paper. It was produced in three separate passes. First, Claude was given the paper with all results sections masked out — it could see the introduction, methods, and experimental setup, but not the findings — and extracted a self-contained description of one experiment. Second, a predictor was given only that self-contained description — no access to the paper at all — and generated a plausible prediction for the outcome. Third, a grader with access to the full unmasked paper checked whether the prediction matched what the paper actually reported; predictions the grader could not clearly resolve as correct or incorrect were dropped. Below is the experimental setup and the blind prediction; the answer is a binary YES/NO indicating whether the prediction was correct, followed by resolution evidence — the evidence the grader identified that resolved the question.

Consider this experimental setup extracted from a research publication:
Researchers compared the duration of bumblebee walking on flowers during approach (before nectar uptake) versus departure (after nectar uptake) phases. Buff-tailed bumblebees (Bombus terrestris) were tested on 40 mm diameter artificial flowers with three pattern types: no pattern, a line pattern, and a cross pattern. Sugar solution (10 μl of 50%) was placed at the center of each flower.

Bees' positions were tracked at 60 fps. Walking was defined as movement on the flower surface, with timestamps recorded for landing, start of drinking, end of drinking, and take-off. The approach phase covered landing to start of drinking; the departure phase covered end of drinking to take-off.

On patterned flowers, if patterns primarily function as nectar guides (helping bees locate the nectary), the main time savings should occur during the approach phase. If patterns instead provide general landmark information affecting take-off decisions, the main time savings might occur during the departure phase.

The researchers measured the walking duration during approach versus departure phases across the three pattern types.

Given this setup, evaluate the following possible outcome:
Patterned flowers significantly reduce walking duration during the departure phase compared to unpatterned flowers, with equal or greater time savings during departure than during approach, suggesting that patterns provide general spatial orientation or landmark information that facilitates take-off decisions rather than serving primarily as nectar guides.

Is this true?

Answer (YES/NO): YES